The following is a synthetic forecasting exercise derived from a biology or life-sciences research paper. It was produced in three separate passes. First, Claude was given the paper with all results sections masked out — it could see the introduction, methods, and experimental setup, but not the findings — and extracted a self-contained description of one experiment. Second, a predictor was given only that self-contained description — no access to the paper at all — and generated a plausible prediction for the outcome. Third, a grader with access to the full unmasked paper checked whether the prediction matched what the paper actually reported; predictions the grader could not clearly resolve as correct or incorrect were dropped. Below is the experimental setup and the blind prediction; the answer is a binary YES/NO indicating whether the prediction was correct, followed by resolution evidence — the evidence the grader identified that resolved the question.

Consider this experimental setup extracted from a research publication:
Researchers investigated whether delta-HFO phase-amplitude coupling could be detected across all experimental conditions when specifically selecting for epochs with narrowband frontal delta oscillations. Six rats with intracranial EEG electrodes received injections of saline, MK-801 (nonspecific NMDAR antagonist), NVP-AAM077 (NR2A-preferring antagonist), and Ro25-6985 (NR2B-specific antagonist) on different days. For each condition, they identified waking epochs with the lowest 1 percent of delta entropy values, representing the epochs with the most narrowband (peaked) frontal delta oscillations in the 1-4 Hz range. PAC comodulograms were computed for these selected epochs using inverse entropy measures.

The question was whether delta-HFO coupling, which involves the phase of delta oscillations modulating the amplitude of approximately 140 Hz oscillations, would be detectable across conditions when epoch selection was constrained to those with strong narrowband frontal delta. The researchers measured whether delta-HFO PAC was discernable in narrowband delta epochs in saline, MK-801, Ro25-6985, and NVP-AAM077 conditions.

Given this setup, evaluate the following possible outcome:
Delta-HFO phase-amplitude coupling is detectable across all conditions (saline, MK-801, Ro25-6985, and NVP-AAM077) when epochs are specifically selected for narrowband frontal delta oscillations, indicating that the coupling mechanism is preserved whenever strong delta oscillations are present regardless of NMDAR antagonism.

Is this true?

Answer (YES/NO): YES